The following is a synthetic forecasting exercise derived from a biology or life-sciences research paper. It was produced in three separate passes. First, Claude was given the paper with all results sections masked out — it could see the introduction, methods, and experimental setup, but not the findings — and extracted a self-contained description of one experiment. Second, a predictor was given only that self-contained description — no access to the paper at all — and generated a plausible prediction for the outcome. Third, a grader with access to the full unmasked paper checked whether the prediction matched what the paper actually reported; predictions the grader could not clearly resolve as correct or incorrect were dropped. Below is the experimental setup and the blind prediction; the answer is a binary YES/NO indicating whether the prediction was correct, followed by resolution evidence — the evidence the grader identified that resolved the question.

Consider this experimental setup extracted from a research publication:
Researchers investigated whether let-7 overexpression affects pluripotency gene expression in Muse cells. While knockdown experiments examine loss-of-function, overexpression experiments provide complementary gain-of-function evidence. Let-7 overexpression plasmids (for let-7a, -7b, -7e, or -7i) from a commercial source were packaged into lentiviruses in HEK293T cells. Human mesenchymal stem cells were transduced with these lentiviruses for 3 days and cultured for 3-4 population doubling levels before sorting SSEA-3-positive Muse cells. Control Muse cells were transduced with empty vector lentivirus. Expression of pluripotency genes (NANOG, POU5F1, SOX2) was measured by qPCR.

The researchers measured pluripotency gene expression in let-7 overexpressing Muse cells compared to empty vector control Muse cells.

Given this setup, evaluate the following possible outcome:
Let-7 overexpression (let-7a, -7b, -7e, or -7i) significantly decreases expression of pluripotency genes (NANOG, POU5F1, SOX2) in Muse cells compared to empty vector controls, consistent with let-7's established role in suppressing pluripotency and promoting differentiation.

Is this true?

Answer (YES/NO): NO